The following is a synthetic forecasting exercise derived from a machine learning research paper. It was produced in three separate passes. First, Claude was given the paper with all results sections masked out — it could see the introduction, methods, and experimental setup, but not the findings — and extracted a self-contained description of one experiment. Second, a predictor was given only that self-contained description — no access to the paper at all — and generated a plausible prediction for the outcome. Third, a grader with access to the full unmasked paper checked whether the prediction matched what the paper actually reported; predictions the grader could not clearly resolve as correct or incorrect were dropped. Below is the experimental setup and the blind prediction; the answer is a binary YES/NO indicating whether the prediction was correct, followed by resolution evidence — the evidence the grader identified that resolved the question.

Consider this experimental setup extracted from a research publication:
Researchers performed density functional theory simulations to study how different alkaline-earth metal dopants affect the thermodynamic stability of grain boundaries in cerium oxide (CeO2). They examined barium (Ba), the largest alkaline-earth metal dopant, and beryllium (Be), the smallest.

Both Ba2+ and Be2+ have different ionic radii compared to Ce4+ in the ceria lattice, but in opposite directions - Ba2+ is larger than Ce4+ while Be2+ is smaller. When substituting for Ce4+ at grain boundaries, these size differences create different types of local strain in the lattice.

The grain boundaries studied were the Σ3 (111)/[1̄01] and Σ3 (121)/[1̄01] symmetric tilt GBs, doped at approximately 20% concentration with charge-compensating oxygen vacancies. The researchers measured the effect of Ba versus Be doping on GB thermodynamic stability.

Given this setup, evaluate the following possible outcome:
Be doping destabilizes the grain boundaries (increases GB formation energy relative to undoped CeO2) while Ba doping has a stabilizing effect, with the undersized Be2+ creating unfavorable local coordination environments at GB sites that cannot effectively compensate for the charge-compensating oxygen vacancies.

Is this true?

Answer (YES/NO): NO